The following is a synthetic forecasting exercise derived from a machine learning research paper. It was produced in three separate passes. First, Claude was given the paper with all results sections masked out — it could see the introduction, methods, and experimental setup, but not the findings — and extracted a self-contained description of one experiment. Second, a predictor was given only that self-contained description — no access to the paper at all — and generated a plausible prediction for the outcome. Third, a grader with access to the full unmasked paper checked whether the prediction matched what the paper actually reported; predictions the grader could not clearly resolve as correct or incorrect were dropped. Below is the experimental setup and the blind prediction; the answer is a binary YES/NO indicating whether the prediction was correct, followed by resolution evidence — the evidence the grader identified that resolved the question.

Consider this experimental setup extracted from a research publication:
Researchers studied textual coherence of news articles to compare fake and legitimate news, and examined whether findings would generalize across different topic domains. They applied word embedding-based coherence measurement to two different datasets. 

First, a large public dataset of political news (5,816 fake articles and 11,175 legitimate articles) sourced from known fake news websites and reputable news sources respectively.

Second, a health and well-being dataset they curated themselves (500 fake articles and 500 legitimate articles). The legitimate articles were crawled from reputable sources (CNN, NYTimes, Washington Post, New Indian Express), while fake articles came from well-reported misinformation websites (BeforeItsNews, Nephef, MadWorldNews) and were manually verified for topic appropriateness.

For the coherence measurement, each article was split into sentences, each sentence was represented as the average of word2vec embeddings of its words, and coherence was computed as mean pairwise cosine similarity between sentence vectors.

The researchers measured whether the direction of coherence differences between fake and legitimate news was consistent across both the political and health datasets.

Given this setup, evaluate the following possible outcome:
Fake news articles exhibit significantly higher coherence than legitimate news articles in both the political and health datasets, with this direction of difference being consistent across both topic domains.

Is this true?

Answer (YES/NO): NO